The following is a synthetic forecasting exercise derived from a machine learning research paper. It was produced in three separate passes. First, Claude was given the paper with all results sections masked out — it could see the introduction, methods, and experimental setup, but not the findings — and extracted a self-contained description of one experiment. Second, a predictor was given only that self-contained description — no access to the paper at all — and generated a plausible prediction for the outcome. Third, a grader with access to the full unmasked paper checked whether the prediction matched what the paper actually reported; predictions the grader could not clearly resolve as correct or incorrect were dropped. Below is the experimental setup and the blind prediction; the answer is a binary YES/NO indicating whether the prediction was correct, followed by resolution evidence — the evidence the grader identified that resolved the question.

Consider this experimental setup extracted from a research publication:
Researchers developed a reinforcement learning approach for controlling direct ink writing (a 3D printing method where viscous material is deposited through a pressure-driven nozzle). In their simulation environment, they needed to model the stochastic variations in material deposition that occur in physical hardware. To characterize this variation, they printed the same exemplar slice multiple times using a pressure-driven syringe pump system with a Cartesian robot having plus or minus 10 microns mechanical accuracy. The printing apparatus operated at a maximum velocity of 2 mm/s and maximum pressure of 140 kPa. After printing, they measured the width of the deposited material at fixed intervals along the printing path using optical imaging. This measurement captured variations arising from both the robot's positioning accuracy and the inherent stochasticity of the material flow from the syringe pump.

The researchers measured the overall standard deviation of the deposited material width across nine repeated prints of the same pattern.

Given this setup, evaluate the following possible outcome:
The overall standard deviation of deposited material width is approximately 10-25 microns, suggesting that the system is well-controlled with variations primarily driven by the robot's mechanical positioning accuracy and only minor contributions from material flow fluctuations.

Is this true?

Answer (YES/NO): NO